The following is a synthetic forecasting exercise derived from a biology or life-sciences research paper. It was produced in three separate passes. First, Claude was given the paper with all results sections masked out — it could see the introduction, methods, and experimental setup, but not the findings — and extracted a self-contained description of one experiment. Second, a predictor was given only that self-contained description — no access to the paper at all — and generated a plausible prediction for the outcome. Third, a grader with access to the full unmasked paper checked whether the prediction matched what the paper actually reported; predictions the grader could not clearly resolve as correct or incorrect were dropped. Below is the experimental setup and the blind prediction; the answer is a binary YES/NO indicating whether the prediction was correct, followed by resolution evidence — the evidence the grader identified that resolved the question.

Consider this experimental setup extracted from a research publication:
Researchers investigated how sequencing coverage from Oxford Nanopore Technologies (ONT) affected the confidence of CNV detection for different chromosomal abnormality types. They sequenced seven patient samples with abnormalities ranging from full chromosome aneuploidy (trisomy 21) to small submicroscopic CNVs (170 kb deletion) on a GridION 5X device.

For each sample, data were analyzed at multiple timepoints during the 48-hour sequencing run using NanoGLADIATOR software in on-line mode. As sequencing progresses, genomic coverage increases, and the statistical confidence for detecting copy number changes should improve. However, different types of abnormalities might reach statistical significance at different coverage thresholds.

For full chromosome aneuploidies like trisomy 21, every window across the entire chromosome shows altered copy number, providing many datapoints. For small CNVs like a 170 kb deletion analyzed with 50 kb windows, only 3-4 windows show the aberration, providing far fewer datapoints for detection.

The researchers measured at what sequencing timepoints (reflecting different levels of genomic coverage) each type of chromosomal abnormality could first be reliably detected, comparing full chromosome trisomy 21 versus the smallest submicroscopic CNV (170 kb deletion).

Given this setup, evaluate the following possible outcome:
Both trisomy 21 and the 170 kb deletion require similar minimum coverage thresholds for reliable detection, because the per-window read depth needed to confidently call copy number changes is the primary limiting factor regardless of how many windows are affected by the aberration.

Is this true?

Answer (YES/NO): NO